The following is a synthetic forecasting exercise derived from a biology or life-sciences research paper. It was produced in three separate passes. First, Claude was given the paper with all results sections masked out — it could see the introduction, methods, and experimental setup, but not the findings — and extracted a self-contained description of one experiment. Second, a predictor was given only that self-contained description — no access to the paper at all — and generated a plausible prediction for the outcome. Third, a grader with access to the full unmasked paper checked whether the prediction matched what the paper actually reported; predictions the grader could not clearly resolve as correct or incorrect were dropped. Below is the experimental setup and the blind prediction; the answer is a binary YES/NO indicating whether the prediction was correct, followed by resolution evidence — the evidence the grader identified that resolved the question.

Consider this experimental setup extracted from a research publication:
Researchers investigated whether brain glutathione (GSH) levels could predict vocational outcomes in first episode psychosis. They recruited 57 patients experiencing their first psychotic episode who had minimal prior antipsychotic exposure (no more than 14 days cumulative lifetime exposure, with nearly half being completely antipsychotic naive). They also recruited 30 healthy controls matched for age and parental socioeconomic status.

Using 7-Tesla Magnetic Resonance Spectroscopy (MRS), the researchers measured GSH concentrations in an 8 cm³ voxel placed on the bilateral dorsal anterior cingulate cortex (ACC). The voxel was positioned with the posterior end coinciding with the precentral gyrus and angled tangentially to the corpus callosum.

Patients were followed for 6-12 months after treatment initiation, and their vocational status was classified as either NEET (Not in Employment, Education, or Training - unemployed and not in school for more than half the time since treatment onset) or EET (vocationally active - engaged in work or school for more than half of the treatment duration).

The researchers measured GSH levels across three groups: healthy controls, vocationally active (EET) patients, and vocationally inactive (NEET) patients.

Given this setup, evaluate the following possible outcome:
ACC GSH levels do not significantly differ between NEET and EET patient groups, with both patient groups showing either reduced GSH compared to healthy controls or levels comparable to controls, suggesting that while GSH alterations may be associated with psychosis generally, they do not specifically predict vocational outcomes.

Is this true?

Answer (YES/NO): NO